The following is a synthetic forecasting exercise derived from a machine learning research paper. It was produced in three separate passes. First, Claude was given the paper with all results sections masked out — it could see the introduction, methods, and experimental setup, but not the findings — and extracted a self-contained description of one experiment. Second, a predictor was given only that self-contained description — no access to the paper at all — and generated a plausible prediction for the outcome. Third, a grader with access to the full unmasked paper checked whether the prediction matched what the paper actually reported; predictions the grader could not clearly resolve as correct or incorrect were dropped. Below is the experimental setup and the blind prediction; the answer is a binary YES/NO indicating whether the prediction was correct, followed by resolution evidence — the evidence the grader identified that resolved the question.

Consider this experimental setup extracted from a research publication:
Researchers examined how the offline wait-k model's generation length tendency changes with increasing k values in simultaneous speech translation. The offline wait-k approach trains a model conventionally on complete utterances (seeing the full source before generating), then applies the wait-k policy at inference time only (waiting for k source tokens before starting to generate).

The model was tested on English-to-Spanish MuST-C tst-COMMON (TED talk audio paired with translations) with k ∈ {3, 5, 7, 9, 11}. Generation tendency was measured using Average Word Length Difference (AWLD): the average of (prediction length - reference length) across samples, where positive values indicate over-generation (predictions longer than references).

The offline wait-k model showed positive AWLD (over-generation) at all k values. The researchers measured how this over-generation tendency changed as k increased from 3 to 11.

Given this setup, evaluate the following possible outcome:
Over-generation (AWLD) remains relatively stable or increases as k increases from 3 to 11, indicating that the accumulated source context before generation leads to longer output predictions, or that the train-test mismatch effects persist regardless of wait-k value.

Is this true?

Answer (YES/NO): YES